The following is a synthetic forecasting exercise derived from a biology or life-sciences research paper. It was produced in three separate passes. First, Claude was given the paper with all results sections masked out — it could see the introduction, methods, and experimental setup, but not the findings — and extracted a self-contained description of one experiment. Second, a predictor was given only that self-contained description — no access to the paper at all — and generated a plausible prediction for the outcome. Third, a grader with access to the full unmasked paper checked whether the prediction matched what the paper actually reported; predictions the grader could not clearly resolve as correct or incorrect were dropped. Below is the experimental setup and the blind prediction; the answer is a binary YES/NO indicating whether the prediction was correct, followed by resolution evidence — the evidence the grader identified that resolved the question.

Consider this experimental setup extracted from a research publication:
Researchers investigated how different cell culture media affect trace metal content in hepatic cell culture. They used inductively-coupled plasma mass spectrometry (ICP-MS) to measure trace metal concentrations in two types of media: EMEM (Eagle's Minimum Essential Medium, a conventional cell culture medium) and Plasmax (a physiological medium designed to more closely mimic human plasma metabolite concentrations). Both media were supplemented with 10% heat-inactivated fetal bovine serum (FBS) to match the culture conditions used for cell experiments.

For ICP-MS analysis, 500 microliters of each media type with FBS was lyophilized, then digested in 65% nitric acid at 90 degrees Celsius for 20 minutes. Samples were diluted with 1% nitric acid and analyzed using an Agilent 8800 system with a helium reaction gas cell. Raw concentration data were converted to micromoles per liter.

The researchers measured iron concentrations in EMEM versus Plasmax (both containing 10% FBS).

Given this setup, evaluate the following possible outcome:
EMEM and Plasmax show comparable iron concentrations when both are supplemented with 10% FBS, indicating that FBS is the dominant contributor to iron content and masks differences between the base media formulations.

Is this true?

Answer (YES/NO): NO